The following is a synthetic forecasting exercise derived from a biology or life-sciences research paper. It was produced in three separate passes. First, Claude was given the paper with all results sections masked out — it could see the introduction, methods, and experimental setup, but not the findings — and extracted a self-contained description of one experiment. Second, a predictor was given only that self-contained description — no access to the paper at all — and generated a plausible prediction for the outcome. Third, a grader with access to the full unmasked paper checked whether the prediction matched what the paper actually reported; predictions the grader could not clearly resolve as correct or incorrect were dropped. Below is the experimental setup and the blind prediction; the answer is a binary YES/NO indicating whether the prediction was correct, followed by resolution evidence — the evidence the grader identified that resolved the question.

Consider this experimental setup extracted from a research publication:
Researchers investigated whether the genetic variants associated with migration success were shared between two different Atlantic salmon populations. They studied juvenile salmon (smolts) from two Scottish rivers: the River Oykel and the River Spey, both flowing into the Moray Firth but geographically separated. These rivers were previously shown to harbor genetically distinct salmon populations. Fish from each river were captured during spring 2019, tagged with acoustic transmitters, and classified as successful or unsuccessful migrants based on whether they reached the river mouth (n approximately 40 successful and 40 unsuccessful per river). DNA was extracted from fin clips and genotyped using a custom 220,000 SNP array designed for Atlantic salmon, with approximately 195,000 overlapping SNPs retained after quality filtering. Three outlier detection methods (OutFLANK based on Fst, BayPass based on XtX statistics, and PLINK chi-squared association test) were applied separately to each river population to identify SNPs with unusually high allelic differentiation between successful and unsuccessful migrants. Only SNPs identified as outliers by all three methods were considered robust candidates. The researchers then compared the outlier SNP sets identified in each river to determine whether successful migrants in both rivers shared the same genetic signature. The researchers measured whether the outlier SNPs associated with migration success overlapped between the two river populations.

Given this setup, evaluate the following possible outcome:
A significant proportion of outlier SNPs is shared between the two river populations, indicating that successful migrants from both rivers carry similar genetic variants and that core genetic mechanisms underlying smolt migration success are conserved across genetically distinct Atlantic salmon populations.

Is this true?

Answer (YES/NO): NO